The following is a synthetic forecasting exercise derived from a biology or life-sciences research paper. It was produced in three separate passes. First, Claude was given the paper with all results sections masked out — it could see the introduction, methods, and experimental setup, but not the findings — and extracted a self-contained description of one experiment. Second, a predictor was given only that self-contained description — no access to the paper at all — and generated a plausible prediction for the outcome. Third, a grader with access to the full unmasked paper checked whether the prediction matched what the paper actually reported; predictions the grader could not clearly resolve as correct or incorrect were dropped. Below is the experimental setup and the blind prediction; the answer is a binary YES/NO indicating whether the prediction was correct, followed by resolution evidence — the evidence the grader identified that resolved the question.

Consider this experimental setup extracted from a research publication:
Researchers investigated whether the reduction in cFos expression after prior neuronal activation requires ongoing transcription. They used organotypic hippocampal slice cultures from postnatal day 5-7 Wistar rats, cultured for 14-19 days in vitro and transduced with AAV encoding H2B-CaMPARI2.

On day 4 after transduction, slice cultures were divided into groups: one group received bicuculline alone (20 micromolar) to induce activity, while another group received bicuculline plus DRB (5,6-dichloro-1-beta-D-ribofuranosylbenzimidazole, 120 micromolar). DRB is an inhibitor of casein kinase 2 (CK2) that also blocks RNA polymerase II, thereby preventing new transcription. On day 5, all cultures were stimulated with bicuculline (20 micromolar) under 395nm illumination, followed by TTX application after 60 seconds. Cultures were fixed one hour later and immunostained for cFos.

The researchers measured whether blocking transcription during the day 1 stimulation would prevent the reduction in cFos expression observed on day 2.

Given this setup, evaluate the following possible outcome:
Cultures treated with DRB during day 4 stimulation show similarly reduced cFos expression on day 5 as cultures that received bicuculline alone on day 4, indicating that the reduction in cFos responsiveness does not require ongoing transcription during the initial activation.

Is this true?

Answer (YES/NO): NO